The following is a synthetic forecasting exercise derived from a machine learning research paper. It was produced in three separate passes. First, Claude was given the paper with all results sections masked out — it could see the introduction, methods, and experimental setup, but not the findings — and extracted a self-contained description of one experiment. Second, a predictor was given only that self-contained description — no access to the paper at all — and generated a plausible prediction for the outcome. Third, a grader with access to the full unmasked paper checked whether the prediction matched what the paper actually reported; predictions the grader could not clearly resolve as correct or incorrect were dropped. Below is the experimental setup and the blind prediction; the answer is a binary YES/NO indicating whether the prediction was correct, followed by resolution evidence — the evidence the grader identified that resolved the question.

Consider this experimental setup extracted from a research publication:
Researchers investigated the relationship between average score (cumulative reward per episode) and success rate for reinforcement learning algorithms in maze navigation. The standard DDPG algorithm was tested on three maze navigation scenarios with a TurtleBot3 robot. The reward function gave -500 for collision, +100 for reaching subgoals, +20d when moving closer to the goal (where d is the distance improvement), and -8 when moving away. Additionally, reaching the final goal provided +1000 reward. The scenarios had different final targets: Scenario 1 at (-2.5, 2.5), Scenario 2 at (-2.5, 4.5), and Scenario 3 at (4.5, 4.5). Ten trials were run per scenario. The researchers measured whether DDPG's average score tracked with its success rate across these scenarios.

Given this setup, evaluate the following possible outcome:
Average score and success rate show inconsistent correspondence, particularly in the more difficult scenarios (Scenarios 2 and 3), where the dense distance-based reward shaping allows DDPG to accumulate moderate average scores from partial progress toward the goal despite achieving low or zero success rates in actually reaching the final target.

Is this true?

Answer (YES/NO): NO